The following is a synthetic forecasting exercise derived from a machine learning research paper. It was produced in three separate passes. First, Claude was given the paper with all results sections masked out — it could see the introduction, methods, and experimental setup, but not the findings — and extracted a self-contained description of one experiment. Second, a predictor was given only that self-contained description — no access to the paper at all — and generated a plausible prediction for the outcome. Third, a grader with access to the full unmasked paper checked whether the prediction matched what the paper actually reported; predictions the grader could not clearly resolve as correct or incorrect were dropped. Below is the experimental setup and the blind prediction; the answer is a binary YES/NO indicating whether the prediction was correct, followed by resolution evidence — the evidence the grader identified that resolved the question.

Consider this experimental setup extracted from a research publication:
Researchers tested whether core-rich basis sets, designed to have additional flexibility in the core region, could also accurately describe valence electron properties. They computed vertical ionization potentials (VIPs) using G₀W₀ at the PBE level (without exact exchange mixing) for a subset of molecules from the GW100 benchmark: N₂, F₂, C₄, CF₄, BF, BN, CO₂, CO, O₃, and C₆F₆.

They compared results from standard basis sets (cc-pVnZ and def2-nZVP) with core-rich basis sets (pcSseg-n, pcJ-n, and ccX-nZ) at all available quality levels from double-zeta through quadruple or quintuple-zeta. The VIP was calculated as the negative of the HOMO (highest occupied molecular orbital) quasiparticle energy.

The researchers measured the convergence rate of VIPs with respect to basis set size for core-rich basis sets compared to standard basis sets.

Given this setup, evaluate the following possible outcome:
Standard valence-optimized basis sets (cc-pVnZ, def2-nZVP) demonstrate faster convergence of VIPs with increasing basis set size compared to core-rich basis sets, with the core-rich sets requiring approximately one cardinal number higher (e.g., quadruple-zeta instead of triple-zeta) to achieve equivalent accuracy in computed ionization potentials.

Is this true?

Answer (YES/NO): NO